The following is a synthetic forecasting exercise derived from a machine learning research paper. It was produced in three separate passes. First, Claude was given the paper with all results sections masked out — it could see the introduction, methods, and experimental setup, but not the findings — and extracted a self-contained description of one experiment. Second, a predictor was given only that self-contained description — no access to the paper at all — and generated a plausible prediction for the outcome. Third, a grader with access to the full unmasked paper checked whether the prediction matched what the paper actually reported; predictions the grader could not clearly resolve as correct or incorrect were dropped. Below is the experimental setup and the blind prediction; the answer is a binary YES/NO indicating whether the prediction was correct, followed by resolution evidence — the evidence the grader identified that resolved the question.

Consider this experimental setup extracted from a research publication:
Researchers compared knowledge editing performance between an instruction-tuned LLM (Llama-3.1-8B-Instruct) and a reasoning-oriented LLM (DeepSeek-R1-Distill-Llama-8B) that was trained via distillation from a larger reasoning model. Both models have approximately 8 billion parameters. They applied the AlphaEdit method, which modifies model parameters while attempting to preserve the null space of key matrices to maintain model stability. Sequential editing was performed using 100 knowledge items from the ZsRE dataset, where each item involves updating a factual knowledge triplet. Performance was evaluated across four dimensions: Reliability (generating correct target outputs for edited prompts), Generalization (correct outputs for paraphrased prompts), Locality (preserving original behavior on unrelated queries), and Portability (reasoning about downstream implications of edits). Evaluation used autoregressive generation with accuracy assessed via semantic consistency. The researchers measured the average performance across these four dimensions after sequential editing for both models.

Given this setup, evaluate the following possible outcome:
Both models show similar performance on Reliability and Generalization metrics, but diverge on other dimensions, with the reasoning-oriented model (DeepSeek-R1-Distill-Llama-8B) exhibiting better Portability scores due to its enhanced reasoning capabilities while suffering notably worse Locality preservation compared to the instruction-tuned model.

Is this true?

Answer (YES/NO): NO